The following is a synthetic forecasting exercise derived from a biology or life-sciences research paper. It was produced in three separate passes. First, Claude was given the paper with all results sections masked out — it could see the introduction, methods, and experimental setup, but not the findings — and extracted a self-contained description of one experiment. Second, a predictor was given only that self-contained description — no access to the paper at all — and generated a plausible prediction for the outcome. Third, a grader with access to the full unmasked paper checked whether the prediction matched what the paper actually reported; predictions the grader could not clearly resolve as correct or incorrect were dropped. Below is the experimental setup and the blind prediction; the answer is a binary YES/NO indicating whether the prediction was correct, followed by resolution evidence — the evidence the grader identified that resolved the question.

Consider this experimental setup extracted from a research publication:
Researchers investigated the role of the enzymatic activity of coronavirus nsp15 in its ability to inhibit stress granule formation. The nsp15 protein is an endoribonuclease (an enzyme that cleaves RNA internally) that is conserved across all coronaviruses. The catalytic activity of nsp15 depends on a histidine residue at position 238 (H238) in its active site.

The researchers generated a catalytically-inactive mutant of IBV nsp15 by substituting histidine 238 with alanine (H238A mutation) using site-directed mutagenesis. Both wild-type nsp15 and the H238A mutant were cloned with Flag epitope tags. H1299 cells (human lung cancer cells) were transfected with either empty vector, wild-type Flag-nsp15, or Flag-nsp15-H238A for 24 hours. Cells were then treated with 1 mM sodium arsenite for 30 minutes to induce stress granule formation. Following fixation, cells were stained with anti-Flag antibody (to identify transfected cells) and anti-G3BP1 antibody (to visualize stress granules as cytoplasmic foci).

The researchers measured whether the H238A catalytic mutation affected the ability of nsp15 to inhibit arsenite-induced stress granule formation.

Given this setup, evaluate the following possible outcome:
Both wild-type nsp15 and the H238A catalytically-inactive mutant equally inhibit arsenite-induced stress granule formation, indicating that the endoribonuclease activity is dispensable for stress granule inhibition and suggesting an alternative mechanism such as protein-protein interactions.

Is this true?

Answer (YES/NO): NO